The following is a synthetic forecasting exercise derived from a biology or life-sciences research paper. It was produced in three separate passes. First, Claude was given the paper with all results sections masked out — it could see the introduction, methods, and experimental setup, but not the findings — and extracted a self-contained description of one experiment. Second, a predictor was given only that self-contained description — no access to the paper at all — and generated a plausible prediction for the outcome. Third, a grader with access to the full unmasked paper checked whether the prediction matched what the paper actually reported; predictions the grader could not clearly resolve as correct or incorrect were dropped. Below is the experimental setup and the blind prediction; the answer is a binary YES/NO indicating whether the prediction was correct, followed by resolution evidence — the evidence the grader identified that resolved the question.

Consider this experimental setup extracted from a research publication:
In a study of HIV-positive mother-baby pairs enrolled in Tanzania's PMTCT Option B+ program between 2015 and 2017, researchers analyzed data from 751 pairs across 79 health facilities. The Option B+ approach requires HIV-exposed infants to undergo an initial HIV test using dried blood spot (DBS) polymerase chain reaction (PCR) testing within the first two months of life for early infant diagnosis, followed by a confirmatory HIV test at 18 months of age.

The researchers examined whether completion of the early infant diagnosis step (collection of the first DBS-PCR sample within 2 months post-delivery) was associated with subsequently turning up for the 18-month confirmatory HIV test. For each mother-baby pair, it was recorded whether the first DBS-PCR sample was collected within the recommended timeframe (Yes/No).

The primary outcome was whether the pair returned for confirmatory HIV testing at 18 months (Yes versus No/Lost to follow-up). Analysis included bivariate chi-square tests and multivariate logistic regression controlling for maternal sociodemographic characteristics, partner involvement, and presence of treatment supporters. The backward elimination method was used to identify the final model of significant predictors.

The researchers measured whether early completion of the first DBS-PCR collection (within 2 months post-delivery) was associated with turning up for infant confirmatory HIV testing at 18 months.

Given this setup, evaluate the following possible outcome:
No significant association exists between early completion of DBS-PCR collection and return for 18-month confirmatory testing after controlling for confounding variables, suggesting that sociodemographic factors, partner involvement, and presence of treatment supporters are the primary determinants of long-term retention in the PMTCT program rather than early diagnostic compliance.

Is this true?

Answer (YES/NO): NO